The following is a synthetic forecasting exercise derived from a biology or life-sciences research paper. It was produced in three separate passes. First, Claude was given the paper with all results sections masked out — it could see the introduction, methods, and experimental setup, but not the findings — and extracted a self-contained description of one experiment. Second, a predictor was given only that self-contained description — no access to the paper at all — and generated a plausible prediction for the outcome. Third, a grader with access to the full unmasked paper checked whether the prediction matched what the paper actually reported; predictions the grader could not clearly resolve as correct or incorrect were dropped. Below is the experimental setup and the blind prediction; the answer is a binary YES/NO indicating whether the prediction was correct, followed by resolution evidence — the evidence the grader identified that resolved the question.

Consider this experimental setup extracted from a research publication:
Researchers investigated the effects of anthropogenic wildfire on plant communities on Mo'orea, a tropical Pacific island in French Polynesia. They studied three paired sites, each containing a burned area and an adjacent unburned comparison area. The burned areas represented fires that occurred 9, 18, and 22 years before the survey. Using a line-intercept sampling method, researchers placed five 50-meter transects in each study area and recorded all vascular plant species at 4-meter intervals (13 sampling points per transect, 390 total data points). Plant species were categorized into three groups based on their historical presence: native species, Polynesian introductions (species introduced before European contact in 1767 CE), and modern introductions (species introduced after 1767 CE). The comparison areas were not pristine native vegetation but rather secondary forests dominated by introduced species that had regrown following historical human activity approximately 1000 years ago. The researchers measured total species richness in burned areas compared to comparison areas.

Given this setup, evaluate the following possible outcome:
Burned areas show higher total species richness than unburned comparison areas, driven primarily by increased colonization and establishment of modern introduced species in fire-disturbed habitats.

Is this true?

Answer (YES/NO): NO